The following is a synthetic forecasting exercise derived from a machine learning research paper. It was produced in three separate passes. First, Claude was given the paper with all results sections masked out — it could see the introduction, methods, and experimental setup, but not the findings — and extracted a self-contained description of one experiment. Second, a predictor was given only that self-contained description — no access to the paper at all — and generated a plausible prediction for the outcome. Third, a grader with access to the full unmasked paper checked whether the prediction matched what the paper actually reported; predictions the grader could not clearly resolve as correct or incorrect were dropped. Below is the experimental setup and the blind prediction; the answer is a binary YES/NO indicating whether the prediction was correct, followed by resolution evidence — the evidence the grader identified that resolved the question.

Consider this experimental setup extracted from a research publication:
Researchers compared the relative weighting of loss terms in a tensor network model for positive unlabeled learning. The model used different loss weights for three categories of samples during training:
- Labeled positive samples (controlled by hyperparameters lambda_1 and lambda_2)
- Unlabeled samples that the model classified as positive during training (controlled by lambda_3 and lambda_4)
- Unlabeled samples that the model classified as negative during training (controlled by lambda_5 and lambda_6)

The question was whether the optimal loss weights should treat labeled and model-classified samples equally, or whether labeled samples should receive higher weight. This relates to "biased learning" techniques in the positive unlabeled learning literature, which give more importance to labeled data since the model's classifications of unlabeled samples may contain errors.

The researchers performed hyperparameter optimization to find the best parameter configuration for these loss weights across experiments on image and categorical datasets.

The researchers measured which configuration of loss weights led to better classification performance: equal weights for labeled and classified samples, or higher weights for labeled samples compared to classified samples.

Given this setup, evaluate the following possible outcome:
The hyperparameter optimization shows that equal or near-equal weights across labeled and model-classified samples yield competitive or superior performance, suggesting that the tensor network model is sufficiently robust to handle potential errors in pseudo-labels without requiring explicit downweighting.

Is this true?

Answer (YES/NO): NO